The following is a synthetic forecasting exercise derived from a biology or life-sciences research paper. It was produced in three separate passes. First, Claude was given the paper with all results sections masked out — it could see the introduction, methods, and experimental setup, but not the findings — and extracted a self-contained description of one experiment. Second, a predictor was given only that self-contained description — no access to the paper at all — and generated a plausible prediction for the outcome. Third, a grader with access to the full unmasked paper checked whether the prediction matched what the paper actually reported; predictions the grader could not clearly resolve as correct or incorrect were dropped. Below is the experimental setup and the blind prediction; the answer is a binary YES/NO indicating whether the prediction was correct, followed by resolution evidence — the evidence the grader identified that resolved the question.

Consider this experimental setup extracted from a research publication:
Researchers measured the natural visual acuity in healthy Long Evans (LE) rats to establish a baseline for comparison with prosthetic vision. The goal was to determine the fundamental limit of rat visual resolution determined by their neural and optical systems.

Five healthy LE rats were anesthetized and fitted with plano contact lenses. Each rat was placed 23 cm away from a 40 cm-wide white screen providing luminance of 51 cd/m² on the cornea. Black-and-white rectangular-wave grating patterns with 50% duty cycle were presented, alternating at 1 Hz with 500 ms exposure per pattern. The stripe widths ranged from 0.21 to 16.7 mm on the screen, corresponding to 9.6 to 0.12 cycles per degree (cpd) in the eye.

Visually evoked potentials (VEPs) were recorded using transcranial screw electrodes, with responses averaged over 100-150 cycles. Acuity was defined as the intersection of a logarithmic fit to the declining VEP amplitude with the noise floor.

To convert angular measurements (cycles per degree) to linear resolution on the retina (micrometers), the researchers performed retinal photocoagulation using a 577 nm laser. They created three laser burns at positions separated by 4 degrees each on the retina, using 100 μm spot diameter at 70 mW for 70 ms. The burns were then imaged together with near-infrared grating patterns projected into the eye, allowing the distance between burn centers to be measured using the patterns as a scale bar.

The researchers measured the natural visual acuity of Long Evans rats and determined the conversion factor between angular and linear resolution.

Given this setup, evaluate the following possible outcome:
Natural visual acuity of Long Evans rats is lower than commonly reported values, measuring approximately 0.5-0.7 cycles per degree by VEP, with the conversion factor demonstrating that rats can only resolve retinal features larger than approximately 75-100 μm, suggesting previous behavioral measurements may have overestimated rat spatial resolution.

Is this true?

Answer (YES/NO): NO